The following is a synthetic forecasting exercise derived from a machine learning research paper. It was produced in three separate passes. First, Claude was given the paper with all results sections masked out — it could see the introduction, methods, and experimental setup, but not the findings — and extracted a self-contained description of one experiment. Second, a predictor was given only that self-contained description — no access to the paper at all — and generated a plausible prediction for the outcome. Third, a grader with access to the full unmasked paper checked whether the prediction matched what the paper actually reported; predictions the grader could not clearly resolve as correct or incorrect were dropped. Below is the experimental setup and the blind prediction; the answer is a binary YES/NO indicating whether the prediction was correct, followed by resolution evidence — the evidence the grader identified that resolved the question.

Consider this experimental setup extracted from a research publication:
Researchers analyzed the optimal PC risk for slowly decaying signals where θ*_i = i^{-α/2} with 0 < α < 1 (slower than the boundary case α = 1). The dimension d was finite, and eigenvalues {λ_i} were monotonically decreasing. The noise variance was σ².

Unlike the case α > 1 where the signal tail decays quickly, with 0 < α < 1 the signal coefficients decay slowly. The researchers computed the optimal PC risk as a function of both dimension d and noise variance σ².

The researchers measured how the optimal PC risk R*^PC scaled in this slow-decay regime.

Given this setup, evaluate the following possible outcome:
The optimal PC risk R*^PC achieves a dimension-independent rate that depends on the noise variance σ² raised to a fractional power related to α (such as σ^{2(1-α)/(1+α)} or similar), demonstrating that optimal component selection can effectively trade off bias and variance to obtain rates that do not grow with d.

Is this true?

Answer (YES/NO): NO